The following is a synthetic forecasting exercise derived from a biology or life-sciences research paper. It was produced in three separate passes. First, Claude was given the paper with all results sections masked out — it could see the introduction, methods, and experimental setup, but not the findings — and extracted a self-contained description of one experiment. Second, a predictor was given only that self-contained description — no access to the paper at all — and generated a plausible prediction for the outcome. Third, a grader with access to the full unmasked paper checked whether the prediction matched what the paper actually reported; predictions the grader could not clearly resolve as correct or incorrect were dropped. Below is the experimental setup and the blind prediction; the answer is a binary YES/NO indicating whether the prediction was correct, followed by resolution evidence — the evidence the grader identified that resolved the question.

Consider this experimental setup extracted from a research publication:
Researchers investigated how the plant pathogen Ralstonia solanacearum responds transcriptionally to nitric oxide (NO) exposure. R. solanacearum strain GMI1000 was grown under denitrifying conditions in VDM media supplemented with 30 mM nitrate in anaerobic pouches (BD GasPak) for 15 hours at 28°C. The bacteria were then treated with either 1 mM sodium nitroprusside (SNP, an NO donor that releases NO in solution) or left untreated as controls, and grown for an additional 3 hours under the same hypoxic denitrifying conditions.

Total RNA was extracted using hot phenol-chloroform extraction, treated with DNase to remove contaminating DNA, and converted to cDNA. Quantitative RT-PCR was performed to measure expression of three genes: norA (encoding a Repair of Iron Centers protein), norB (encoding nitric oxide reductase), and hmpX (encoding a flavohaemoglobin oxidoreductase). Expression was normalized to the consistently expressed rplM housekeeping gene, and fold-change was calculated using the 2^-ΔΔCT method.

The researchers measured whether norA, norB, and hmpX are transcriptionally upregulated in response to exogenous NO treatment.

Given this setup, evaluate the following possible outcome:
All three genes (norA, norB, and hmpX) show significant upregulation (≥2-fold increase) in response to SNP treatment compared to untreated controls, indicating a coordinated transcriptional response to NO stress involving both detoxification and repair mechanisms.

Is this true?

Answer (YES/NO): NO